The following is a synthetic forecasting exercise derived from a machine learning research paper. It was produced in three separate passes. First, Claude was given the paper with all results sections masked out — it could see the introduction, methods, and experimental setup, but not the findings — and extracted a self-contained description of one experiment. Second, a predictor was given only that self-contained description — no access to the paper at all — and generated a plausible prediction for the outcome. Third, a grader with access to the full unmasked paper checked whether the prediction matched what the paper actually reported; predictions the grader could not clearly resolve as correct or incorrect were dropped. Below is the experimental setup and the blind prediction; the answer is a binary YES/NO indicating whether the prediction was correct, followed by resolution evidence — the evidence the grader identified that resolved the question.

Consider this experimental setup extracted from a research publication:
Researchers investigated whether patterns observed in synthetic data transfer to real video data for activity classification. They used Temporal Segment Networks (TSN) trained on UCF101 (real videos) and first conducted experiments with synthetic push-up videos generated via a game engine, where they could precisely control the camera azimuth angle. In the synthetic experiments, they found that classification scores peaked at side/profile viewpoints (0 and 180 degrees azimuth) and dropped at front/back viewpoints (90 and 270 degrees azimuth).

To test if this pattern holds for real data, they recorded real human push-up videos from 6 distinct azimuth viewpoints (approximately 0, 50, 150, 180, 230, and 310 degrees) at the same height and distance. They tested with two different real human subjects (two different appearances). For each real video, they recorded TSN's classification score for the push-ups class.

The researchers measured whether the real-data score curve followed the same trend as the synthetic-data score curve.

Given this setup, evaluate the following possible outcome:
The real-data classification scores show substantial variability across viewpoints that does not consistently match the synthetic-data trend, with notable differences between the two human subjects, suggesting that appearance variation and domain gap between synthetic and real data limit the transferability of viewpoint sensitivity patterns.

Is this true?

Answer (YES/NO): NO